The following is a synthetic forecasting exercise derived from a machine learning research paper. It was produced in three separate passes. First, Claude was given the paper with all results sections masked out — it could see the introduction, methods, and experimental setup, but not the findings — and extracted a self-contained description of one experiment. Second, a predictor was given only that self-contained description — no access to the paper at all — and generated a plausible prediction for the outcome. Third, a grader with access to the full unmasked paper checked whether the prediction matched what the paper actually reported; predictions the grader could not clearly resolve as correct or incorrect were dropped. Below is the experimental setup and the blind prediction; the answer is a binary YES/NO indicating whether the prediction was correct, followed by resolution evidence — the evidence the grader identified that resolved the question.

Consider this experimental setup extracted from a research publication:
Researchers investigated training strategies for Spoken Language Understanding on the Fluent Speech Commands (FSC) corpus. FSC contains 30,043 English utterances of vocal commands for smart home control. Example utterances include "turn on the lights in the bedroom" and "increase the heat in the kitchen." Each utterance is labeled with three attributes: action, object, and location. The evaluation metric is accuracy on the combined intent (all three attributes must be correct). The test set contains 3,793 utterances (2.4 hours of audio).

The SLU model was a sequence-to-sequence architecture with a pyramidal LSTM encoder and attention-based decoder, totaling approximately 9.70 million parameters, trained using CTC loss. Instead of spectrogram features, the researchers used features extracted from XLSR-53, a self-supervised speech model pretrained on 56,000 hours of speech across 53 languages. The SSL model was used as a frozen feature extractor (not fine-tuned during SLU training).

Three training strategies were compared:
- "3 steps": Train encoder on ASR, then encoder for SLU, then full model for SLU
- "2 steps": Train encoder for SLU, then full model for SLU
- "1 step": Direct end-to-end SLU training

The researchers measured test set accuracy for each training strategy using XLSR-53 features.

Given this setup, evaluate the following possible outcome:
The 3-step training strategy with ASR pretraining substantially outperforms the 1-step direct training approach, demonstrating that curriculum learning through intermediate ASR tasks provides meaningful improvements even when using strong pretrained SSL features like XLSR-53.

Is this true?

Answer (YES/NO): NO